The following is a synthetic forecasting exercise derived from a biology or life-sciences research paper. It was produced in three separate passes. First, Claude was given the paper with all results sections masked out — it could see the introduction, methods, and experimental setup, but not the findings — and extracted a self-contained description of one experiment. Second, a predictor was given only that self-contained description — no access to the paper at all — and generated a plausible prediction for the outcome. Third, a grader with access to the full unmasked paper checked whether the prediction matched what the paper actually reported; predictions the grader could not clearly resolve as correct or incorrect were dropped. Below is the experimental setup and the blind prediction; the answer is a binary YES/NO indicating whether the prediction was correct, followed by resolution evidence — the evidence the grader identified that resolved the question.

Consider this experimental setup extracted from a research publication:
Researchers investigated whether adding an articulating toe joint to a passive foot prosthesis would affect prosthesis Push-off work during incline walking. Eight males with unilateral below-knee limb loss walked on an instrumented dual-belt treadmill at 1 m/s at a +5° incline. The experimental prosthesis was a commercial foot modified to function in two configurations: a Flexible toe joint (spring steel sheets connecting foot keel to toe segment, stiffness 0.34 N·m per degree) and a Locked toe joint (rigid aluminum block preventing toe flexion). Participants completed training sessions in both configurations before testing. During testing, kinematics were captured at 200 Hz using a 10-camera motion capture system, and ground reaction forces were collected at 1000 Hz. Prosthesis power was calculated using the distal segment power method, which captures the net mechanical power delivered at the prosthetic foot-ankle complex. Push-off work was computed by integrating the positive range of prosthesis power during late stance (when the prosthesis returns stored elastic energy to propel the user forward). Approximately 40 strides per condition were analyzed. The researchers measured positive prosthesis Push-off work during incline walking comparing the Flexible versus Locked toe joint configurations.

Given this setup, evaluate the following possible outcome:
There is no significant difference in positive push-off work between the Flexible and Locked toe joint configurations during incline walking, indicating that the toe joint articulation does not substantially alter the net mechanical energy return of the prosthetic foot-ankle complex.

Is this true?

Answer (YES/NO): NO